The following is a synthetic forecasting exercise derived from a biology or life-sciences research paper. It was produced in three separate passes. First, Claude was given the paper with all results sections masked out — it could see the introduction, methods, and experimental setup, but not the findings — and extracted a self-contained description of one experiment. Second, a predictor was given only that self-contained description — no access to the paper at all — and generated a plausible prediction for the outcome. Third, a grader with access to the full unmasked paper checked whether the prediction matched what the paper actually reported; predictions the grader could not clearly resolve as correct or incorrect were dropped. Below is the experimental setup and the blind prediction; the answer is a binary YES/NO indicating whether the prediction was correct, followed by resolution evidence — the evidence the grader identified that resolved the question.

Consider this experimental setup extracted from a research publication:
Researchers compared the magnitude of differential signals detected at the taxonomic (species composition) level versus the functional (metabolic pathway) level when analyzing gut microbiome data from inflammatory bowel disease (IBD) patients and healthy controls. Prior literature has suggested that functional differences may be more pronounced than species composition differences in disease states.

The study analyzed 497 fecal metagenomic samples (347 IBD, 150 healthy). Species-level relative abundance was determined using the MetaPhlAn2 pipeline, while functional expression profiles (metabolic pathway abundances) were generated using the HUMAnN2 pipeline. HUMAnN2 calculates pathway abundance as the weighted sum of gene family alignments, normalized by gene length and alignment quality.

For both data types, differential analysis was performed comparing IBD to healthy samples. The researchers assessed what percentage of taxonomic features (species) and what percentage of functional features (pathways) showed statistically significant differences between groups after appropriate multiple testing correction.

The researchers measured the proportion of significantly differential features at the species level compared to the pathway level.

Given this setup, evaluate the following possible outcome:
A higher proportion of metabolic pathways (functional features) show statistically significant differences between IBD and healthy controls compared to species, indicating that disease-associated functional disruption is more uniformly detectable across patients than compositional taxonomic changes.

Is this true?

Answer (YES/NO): YES